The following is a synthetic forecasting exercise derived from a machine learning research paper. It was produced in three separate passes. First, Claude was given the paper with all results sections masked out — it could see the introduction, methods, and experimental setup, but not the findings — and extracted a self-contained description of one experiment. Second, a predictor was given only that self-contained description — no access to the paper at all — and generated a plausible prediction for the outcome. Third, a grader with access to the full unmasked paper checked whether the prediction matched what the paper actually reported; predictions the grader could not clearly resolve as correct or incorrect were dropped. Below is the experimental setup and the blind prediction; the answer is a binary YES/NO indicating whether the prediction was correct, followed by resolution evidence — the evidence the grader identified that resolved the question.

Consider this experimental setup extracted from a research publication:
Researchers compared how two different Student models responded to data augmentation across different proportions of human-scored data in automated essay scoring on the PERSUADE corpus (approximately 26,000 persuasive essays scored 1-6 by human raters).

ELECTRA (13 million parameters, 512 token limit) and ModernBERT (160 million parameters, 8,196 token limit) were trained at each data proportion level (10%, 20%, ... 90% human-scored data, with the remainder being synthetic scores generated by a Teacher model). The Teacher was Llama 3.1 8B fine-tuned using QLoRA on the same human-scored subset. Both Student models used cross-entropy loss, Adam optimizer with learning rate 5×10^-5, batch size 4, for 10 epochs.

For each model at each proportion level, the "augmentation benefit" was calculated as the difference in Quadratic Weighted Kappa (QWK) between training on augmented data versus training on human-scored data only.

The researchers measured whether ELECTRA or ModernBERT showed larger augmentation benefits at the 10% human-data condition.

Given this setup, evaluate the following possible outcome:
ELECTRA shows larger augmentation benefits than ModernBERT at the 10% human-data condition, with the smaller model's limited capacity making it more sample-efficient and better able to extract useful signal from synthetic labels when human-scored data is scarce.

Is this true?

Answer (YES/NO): YES